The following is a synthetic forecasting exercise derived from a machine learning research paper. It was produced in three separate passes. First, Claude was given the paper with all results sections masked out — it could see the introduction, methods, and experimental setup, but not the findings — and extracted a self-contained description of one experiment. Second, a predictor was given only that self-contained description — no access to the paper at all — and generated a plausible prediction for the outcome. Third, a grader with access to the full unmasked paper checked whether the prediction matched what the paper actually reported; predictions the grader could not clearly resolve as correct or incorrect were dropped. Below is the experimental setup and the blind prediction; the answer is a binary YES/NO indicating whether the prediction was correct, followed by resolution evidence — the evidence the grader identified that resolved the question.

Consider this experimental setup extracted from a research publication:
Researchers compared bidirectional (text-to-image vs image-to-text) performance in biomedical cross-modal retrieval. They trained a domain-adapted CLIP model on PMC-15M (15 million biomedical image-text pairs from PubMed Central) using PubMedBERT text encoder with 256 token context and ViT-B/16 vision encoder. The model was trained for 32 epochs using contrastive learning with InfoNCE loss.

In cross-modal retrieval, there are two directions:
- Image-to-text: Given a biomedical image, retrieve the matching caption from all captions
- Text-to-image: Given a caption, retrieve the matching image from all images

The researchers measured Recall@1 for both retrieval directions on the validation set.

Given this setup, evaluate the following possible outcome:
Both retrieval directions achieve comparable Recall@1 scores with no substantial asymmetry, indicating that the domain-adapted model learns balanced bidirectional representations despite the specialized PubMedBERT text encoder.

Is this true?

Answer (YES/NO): YES